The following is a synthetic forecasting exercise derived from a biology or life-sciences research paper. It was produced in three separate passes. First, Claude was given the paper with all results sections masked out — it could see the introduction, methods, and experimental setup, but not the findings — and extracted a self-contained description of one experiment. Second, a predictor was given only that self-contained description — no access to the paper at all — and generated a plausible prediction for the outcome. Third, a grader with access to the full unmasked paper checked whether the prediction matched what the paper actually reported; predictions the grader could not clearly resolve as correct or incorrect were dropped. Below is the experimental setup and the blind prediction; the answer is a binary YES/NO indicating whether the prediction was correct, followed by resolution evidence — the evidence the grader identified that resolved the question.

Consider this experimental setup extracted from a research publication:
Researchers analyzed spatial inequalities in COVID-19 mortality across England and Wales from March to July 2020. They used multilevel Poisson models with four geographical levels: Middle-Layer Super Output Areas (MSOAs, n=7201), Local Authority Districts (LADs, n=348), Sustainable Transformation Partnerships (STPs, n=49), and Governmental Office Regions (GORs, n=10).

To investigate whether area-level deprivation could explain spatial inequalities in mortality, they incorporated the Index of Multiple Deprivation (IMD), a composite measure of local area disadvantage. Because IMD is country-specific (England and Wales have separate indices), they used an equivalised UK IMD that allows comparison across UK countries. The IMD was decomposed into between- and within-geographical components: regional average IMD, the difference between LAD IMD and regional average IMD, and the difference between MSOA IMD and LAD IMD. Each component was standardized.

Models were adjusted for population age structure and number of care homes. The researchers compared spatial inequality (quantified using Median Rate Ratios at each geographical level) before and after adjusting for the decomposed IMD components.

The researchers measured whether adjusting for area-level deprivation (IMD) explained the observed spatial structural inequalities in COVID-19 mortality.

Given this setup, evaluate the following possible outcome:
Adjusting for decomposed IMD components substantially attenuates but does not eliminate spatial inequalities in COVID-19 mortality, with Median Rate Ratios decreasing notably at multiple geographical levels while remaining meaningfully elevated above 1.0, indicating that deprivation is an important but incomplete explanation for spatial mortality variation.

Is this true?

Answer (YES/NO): NO